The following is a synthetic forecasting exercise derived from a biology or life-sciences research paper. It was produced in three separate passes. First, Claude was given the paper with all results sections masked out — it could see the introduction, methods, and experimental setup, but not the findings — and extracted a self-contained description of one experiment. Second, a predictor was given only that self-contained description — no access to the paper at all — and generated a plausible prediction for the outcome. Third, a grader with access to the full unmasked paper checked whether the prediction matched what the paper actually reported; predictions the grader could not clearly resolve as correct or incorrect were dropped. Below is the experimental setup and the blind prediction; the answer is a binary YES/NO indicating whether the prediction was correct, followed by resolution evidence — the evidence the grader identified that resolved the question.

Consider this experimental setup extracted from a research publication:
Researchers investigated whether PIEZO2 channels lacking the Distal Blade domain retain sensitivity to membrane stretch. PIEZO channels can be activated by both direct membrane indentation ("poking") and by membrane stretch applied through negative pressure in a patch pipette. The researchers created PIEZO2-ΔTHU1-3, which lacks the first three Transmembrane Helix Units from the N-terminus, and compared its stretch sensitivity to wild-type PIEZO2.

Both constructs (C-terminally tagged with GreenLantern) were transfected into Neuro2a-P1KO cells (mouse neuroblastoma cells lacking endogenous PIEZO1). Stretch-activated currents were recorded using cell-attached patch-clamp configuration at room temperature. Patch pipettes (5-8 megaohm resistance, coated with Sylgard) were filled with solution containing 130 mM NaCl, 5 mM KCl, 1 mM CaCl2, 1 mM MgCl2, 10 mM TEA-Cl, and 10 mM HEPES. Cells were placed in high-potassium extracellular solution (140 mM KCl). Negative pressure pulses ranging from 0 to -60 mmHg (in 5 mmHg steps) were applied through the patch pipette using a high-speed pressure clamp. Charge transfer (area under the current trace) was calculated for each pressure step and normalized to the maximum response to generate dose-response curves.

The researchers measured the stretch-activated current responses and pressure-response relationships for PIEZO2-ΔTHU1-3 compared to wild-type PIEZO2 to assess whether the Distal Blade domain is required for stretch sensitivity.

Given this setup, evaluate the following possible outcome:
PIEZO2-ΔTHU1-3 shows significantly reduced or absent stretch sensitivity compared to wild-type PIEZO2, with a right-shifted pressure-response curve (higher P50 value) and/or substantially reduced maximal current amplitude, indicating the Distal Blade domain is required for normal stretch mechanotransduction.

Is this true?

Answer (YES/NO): NO